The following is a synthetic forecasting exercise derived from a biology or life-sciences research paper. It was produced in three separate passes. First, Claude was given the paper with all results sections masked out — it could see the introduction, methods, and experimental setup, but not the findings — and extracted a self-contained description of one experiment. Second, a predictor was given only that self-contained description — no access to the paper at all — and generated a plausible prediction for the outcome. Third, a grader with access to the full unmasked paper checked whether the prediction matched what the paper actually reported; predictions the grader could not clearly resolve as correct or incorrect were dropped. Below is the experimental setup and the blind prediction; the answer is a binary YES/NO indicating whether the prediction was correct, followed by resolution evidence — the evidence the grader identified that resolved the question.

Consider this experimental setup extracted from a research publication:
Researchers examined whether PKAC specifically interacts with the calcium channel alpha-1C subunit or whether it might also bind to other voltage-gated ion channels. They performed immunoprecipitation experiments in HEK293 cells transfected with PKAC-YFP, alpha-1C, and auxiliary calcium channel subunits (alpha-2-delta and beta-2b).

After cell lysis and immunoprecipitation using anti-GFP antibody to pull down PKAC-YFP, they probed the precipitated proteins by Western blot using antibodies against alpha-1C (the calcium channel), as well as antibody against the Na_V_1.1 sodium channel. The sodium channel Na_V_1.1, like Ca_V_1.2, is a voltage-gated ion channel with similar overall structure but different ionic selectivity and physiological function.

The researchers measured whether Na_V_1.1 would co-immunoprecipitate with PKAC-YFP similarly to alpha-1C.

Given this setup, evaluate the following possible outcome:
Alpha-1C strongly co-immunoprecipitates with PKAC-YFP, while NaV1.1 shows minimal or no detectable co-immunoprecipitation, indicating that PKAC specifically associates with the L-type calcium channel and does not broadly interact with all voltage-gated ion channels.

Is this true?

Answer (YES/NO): YES